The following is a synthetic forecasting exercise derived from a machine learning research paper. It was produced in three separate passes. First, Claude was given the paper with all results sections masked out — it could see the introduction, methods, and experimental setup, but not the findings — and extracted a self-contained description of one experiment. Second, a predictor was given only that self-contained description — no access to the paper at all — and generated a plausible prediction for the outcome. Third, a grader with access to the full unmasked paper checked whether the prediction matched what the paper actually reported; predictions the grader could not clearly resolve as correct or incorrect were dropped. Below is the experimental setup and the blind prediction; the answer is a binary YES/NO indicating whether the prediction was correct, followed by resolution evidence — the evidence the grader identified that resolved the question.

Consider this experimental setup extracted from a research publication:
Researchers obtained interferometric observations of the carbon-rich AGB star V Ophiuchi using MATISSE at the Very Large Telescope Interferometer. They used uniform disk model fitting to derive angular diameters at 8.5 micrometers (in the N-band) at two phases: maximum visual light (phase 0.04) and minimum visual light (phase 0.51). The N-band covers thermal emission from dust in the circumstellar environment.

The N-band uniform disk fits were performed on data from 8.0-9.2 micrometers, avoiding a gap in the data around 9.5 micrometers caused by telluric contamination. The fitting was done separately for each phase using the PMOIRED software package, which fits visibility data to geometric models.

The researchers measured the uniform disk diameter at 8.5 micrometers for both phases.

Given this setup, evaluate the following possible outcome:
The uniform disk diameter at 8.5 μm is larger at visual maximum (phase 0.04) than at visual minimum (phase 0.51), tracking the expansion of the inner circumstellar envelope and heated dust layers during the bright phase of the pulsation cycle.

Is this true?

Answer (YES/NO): YES